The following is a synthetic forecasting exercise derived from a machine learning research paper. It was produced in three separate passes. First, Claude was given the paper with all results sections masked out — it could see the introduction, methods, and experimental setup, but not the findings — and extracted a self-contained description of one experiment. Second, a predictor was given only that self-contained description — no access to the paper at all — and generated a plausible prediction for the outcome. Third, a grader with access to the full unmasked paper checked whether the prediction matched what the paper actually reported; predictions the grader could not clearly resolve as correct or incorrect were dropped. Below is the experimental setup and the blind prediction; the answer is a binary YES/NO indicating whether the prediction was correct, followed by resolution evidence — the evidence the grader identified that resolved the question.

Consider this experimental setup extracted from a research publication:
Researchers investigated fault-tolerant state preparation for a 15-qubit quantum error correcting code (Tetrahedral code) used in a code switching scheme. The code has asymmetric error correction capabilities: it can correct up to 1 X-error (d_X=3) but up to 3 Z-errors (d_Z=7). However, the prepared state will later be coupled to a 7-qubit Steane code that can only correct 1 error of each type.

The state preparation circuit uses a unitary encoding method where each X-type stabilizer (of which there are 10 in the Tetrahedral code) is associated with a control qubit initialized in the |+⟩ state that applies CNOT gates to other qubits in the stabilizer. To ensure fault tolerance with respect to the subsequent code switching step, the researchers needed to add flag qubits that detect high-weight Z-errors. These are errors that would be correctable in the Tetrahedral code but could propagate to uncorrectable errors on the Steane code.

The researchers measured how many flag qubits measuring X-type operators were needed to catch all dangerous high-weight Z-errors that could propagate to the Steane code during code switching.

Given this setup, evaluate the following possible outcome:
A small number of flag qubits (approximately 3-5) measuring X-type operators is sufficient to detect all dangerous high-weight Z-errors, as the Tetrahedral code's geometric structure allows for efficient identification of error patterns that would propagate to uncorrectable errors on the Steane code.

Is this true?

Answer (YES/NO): YES